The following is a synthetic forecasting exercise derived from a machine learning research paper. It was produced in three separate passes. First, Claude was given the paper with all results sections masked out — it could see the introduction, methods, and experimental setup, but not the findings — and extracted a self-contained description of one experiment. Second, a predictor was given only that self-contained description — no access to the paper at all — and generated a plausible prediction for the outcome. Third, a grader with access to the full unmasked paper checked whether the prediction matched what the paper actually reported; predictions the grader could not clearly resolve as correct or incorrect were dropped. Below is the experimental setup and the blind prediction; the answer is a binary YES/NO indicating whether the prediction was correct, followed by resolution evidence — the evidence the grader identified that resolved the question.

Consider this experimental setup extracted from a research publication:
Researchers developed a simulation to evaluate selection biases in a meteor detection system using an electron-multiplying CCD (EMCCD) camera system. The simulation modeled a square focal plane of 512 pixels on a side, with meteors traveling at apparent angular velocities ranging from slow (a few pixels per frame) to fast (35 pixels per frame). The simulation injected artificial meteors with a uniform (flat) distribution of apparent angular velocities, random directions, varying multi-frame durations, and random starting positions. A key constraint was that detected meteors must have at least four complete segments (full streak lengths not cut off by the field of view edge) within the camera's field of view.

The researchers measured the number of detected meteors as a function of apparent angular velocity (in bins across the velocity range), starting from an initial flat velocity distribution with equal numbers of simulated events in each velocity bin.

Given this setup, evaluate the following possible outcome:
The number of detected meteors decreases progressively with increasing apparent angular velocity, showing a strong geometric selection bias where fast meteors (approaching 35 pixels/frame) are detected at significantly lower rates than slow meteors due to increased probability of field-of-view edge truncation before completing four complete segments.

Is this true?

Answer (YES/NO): YES